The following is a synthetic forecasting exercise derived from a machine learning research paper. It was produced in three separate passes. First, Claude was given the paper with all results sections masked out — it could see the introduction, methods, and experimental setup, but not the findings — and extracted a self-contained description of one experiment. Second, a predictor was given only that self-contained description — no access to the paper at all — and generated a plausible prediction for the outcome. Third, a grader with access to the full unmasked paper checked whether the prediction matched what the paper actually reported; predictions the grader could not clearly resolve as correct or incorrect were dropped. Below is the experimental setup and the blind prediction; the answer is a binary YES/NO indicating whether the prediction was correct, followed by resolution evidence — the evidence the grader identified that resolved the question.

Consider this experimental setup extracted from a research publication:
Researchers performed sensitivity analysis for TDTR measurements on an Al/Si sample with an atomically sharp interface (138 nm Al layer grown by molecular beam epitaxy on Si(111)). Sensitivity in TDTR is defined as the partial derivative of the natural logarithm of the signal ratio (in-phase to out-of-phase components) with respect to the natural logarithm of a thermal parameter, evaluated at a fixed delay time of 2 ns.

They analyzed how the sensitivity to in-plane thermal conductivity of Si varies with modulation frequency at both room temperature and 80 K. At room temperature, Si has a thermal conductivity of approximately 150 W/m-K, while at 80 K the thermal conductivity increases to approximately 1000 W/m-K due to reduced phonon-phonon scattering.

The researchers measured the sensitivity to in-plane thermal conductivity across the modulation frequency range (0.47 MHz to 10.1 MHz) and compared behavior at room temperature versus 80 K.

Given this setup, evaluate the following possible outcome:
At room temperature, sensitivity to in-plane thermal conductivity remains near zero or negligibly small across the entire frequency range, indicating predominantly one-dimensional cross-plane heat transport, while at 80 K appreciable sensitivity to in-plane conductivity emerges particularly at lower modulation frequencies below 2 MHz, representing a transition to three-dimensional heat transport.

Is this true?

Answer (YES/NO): NO